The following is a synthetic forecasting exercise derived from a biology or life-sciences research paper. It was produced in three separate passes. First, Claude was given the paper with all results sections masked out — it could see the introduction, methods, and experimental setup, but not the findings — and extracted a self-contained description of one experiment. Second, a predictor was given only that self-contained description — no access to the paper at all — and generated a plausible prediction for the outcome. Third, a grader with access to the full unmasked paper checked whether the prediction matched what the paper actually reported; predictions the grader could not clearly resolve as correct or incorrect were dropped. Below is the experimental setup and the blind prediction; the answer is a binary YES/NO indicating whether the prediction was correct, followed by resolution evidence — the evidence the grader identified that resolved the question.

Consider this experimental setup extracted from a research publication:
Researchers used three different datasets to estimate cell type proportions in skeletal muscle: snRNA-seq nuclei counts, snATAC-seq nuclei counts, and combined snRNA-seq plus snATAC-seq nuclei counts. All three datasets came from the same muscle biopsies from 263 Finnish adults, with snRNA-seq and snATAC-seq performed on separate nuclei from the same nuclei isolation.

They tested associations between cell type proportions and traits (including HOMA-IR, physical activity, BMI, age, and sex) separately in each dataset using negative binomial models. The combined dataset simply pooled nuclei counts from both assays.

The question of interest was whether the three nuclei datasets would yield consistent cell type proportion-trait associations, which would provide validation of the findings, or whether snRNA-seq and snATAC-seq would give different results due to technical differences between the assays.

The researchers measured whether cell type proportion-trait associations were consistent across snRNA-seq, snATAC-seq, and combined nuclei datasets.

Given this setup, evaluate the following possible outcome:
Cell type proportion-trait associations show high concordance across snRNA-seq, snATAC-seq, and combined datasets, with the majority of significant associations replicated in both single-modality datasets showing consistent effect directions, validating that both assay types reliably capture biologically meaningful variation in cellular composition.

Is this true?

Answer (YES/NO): YES